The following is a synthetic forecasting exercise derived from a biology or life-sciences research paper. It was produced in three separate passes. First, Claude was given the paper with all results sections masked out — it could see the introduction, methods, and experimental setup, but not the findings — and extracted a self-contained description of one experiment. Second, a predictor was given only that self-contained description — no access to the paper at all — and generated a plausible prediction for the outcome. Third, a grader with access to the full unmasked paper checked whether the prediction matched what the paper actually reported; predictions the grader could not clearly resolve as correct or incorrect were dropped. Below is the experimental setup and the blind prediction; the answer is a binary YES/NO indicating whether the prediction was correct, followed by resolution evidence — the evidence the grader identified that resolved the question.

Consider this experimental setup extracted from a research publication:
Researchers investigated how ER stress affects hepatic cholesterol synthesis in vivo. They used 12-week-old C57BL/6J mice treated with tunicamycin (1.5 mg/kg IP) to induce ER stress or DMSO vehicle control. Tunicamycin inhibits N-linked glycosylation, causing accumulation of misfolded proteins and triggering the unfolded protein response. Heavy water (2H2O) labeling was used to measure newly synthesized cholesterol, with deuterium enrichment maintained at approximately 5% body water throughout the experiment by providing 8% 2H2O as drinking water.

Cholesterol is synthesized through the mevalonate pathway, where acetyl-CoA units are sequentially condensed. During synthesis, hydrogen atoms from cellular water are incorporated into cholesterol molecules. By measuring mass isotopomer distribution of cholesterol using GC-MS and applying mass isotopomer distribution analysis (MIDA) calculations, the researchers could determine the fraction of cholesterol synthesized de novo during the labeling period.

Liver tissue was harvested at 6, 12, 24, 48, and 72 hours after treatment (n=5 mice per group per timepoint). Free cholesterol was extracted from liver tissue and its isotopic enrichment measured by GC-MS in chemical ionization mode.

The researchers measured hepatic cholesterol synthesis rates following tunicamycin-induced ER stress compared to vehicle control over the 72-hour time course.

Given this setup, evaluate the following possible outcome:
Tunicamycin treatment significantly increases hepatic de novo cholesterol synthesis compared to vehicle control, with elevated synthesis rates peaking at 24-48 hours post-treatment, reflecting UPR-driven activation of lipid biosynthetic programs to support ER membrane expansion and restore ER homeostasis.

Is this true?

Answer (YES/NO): NO